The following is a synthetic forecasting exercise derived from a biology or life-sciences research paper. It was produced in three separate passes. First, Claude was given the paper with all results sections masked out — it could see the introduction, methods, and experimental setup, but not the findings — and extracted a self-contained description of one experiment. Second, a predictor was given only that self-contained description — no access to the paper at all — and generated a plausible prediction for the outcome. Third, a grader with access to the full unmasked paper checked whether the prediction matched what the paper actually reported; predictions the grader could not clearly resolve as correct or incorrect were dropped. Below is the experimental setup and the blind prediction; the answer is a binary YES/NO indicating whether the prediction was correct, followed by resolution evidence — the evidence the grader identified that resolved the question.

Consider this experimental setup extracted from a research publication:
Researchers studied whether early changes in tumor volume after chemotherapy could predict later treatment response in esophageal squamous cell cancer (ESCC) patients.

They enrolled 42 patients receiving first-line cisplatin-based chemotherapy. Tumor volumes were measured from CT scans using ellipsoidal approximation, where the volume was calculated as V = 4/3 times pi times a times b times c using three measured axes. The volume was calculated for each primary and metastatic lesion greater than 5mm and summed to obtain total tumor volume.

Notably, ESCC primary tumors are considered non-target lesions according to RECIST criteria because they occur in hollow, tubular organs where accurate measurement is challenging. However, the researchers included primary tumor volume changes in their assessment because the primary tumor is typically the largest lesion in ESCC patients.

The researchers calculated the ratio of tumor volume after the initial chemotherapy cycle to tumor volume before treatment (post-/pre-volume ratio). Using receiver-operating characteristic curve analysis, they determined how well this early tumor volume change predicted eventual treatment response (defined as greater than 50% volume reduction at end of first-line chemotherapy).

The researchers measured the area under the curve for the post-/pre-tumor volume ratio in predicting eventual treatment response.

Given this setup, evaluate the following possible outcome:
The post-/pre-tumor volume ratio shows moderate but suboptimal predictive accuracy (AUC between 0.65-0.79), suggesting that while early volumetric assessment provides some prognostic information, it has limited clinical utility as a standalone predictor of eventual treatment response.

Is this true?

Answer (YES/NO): NO